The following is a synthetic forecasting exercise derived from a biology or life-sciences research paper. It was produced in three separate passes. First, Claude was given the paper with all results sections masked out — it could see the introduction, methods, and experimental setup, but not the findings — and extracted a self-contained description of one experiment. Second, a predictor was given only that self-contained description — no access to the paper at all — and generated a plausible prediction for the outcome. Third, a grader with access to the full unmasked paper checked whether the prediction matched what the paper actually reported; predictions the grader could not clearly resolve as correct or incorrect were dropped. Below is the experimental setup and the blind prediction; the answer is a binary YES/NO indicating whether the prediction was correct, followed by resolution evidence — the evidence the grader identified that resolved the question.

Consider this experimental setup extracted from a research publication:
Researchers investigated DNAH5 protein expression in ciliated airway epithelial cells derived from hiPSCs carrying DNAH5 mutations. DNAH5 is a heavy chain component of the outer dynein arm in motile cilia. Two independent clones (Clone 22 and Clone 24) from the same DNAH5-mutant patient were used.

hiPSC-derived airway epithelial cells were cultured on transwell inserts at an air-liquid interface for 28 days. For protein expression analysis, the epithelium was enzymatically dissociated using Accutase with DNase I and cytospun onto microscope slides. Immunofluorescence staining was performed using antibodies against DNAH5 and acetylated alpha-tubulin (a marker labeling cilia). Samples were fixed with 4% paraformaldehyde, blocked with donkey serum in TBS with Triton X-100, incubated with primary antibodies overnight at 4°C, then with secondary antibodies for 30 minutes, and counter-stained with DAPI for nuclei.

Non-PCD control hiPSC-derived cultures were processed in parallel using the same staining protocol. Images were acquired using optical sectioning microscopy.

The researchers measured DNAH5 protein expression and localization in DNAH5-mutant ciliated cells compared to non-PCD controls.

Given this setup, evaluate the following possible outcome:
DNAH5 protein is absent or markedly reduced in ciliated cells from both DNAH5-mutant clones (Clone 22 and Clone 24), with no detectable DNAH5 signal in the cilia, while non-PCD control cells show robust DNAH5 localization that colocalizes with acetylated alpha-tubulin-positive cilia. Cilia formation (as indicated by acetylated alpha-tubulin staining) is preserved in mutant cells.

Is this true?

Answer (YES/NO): YES